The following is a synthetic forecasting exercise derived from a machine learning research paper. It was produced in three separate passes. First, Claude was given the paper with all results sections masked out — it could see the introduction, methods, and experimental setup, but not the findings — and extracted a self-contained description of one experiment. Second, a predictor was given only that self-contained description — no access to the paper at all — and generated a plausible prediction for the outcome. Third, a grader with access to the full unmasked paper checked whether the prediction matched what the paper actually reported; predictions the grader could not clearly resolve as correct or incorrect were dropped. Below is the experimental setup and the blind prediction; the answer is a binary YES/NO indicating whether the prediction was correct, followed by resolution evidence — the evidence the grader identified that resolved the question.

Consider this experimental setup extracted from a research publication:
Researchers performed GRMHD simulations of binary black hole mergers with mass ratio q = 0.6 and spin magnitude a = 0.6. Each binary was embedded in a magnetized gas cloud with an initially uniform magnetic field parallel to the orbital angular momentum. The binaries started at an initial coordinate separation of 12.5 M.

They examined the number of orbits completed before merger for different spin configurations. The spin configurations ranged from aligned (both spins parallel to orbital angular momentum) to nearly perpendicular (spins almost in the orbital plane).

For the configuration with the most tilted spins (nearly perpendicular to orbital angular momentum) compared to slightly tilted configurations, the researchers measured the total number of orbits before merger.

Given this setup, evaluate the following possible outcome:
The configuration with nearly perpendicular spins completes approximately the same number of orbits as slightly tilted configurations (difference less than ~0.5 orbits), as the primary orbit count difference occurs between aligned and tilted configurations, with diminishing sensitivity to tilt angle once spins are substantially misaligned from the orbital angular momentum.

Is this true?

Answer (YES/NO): NO